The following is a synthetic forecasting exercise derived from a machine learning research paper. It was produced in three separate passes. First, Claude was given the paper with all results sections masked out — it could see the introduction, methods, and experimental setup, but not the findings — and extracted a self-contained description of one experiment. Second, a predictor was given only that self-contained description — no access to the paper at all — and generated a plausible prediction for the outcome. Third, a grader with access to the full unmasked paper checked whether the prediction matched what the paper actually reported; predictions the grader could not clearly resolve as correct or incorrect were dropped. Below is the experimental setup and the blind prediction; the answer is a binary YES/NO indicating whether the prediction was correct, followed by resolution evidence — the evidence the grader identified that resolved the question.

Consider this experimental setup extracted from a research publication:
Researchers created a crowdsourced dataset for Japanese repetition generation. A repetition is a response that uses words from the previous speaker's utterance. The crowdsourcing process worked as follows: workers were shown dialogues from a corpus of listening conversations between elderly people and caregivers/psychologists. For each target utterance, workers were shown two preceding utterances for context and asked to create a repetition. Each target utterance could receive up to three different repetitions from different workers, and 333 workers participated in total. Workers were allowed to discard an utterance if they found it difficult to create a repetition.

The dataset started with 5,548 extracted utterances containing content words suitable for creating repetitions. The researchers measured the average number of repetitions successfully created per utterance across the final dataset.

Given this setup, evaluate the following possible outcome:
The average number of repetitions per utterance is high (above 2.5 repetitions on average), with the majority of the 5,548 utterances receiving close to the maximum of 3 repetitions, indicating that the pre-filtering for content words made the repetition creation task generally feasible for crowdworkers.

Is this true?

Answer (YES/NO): YES